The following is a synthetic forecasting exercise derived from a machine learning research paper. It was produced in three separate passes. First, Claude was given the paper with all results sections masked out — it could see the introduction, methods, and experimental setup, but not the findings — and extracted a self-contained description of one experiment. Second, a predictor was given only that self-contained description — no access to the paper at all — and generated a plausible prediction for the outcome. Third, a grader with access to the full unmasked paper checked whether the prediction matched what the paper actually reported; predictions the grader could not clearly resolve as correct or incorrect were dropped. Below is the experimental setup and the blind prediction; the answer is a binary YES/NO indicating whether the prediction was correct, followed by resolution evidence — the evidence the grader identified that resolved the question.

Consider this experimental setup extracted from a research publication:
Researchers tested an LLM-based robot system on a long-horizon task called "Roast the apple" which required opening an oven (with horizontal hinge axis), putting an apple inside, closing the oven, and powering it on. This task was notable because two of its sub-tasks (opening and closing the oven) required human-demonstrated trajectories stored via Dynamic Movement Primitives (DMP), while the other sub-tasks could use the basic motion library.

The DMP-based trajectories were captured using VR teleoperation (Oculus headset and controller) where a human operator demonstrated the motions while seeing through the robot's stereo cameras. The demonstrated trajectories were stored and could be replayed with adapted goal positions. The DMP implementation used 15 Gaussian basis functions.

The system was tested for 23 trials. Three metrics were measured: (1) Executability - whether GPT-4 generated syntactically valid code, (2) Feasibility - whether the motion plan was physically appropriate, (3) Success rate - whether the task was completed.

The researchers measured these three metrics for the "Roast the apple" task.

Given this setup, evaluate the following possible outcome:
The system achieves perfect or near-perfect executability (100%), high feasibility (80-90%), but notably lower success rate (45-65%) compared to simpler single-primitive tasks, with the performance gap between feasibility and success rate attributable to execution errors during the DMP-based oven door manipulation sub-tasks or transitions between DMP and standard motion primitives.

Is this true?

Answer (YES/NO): YES